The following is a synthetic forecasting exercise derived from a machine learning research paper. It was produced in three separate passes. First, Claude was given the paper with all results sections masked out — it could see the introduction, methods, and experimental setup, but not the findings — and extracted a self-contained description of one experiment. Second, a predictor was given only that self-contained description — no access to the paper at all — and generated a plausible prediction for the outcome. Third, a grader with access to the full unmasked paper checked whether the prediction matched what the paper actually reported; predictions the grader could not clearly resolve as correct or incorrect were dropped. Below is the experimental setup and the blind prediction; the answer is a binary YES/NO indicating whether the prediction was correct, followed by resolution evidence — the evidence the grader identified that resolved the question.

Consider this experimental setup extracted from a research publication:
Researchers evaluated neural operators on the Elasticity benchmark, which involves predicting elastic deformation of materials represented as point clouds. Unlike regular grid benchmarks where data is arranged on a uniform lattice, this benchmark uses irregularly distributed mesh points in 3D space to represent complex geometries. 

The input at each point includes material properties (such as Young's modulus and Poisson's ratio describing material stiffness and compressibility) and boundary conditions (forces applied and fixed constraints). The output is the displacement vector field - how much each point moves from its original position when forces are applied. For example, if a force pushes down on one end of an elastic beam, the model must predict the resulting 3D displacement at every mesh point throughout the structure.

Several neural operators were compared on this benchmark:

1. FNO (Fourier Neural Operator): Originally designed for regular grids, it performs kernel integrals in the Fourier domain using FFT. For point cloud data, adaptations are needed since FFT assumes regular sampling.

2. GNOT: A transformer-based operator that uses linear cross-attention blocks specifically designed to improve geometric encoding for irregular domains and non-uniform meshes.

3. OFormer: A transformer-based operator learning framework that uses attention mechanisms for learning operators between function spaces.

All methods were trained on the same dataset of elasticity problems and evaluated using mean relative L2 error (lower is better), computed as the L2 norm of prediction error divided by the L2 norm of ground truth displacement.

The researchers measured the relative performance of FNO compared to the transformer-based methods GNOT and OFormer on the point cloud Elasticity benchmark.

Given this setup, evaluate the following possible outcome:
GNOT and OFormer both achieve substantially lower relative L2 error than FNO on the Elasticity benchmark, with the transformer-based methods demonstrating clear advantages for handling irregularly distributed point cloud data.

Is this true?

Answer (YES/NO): YES